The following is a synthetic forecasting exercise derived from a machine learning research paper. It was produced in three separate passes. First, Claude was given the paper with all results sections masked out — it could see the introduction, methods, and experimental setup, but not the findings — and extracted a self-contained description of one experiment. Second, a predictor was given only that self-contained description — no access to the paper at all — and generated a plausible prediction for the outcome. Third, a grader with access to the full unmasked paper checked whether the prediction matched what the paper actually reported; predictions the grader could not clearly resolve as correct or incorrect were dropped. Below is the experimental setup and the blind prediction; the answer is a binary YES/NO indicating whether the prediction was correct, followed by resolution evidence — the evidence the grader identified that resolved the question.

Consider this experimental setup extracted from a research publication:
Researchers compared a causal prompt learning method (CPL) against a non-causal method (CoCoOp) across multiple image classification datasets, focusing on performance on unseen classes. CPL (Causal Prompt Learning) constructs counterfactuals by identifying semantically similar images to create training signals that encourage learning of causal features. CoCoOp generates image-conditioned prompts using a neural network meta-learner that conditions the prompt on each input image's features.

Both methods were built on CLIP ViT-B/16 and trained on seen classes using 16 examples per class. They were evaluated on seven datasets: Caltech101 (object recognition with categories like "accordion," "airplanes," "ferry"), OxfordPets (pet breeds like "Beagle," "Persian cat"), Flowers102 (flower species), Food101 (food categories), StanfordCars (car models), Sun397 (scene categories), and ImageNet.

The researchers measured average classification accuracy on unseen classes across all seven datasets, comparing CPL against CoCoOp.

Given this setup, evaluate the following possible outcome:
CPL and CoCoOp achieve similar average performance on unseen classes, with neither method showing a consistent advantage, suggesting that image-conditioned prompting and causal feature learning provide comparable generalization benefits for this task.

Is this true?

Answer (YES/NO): NO